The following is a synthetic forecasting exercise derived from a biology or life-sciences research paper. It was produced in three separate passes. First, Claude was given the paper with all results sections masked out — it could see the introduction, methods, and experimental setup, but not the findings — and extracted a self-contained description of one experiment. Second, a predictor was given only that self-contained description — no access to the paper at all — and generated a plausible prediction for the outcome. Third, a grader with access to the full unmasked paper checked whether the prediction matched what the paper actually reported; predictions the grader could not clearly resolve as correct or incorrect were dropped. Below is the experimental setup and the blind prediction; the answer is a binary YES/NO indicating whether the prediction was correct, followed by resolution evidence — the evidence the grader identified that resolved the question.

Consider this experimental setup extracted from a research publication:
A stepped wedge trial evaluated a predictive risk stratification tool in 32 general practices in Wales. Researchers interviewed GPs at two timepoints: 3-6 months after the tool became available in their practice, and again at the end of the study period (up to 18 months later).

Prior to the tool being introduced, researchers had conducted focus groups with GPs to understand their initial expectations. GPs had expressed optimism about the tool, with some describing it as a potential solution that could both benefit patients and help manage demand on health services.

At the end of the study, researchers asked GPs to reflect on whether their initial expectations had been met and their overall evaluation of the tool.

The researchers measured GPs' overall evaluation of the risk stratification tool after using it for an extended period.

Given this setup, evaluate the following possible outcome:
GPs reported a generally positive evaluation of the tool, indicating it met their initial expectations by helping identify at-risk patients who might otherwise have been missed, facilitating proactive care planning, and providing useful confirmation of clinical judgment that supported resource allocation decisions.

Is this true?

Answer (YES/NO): NO